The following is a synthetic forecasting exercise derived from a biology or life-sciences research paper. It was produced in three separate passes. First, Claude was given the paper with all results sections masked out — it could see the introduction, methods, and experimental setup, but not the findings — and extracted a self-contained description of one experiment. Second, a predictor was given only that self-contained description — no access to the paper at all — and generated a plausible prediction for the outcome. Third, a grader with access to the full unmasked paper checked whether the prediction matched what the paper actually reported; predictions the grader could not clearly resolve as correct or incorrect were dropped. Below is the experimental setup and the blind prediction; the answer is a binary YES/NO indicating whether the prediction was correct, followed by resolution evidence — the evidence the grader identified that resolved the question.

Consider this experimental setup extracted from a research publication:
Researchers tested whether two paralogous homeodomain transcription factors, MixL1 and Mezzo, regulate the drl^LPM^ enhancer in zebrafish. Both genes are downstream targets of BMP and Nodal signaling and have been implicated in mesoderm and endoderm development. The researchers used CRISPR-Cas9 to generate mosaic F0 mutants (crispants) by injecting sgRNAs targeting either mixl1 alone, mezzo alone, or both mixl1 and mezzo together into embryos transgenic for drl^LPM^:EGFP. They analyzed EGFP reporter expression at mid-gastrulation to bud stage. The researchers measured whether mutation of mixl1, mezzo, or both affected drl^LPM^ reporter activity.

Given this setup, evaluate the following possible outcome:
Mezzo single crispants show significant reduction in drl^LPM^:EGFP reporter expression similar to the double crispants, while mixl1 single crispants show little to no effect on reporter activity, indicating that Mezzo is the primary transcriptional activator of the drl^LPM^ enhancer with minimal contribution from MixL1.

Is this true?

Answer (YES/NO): NO